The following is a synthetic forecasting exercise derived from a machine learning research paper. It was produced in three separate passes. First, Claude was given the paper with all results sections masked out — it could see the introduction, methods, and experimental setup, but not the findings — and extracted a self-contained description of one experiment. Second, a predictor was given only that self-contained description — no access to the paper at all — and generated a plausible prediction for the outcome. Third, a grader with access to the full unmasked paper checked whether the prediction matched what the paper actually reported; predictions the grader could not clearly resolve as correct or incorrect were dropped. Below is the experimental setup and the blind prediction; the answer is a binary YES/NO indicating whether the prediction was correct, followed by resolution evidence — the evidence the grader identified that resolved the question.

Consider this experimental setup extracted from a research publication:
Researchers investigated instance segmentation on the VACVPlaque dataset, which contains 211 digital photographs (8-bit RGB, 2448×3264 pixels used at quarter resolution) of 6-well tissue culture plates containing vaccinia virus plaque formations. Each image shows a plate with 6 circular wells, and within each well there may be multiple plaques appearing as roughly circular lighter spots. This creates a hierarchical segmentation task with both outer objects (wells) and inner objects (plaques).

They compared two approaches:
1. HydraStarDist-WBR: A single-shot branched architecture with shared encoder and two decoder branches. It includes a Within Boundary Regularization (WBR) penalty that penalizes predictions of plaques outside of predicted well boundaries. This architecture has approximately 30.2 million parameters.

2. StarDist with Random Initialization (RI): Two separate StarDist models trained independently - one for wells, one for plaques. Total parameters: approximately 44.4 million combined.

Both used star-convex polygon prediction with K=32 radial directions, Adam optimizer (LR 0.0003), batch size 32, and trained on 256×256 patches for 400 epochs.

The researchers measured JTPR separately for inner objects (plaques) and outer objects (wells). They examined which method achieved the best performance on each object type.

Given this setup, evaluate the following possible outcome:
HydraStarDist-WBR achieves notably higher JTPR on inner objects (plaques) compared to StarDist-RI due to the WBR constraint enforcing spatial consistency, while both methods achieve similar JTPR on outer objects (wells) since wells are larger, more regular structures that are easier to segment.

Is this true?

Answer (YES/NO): NO